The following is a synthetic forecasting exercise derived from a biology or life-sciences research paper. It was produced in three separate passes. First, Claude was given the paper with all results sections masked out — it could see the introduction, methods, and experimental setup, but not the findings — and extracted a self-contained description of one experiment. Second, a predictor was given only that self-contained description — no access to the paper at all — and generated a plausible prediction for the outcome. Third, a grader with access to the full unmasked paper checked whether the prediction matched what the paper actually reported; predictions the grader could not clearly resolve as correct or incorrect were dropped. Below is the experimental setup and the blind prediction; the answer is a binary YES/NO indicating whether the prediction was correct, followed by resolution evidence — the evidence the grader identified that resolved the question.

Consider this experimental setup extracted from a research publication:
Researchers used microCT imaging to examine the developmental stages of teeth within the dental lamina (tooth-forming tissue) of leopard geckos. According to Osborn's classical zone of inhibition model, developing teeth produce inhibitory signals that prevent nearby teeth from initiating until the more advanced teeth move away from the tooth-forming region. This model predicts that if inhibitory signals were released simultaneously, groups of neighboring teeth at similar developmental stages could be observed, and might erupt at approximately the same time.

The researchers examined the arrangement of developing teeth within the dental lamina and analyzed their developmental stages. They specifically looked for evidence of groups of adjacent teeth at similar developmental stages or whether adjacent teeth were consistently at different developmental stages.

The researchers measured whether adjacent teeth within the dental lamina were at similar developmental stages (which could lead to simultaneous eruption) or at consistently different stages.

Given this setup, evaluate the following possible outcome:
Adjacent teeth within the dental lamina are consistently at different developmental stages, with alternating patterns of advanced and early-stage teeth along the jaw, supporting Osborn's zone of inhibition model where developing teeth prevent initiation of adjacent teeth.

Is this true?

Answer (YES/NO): NO